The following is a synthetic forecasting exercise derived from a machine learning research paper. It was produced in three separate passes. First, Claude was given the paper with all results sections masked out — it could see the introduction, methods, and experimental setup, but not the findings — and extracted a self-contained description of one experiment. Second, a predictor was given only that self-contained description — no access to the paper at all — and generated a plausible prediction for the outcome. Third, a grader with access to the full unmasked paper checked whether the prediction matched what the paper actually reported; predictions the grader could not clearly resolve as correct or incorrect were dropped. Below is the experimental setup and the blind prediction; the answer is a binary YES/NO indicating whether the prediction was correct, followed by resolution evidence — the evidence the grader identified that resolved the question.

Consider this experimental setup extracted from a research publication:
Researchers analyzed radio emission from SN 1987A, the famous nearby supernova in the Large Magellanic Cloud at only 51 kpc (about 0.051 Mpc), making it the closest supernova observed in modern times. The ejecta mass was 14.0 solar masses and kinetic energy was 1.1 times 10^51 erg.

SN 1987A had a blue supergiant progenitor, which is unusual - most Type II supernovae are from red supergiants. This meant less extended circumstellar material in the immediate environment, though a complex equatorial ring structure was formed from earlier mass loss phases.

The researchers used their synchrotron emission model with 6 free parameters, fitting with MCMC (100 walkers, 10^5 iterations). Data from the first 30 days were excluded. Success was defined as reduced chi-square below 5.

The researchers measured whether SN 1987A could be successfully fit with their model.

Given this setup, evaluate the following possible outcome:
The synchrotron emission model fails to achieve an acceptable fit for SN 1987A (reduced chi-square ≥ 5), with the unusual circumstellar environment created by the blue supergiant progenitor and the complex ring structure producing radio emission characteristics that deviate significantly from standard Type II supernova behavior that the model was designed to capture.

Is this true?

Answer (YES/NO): NO